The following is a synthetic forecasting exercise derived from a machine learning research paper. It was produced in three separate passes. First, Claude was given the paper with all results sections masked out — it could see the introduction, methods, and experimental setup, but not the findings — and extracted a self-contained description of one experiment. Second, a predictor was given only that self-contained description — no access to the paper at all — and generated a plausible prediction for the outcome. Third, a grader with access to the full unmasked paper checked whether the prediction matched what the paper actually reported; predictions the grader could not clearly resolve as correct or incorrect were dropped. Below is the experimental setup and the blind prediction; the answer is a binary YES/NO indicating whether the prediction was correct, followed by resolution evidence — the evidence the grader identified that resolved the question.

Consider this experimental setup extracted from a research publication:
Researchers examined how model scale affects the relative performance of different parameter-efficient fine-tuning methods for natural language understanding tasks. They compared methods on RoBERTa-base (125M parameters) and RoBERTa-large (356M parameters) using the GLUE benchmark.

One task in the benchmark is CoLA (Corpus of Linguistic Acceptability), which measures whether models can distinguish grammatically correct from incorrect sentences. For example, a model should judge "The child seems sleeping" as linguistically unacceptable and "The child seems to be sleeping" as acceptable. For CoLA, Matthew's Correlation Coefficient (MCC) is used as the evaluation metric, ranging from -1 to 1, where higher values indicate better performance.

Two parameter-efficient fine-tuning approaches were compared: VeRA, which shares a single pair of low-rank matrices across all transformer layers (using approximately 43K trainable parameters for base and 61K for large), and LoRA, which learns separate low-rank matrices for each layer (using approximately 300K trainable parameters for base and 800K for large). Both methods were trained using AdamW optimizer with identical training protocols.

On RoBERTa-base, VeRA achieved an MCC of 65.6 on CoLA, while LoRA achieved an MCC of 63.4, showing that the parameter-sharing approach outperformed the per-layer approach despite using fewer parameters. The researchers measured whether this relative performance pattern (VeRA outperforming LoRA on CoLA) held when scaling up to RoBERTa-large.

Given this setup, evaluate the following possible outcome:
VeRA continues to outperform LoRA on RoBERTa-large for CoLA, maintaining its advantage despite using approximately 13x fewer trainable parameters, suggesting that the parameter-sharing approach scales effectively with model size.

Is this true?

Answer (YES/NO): NO